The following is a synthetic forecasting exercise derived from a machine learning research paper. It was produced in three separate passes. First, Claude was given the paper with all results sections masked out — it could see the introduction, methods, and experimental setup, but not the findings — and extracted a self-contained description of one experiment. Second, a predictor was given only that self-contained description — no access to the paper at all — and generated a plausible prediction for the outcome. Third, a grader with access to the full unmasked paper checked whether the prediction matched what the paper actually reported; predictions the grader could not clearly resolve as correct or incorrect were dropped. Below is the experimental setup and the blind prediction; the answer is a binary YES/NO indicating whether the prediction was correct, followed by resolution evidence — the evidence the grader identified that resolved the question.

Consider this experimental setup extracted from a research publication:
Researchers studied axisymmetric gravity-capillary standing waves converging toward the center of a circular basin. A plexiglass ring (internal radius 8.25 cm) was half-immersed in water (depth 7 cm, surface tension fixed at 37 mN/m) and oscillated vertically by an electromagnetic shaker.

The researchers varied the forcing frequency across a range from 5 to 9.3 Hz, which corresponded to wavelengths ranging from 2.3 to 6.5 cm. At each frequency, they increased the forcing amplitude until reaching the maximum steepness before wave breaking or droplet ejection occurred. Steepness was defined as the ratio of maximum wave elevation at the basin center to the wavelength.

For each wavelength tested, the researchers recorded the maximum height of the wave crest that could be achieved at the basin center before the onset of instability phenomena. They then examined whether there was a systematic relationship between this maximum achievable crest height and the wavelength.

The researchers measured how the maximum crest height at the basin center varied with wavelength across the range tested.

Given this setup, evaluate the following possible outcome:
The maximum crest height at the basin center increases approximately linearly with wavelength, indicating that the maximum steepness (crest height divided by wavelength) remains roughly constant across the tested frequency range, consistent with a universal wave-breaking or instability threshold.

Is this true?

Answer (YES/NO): YES